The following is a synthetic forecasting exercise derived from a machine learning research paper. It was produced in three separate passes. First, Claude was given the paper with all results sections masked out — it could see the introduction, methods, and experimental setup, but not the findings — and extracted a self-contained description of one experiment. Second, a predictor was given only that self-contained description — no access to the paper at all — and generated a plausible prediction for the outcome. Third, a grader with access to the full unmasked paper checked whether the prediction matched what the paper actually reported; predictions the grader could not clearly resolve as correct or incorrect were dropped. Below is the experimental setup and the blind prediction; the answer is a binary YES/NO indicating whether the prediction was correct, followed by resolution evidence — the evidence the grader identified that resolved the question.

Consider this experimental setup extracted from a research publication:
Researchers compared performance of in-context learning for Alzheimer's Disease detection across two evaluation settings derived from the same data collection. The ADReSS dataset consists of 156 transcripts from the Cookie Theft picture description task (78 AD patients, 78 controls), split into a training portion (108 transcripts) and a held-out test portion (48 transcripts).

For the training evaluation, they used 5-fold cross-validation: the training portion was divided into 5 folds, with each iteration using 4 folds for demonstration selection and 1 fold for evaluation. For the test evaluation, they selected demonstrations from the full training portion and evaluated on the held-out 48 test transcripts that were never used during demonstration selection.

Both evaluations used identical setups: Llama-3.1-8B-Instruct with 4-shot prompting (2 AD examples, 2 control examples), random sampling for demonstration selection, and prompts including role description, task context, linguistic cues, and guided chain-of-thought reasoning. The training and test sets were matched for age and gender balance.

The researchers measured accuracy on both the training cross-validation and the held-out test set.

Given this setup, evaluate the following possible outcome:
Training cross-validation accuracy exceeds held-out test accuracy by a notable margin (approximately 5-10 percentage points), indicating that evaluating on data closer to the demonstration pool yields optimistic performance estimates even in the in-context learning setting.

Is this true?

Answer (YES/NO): NO